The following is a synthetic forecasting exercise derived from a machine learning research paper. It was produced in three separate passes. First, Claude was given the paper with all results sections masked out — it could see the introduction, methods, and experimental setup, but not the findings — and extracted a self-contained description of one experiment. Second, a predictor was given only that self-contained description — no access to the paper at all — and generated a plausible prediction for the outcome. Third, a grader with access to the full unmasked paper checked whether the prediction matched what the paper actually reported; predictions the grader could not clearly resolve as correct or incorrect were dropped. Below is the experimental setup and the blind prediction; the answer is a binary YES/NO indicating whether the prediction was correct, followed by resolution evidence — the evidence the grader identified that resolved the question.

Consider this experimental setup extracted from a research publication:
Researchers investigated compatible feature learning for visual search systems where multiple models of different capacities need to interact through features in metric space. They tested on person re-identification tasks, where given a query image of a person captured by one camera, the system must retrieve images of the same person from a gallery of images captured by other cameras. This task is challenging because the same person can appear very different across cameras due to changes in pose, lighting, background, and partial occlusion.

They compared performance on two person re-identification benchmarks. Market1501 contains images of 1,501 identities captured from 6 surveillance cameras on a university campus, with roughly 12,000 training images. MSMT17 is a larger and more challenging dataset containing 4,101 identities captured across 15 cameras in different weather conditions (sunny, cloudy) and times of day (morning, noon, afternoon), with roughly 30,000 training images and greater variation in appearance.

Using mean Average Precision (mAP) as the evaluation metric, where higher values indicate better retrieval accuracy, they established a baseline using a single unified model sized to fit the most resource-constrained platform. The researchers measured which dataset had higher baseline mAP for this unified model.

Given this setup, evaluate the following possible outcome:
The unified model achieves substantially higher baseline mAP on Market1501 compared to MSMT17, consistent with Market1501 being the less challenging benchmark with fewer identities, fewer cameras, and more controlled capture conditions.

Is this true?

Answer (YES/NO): YES